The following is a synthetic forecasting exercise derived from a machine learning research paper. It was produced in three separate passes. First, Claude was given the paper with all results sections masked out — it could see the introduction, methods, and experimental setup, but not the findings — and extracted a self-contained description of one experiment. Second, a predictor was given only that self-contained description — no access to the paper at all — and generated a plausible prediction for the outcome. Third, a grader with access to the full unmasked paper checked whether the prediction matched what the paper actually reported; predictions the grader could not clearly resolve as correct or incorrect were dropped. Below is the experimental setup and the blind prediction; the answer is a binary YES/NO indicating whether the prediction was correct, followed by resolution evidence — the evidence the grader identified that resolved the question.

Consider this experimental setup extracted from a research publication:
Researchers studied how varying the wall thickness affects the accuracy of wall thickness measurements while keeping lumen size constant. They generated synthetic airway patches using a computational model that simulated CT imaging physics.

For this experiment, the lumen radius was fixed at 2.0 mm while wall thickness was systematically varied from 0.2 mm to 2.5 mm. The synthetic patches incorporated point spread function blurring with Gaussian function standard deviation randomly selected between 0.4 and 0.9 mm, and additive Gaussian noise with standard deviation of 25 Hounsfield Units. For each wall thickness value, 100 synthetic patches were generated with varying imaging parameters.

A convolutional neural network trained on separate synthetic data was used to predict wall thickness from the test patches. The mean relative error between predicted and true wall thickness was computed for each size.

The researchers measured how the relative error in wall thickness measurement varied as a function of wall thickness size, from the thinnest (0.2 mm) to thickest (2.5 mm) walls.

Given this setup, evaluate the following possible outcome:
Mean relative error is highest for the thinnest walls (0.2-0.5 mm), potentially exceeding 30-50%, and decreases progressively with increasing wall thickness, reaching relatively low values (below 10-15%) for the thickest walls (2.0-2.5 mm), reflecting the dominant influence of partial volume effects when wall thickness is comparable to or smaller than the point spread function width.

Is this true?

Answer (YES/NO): NO